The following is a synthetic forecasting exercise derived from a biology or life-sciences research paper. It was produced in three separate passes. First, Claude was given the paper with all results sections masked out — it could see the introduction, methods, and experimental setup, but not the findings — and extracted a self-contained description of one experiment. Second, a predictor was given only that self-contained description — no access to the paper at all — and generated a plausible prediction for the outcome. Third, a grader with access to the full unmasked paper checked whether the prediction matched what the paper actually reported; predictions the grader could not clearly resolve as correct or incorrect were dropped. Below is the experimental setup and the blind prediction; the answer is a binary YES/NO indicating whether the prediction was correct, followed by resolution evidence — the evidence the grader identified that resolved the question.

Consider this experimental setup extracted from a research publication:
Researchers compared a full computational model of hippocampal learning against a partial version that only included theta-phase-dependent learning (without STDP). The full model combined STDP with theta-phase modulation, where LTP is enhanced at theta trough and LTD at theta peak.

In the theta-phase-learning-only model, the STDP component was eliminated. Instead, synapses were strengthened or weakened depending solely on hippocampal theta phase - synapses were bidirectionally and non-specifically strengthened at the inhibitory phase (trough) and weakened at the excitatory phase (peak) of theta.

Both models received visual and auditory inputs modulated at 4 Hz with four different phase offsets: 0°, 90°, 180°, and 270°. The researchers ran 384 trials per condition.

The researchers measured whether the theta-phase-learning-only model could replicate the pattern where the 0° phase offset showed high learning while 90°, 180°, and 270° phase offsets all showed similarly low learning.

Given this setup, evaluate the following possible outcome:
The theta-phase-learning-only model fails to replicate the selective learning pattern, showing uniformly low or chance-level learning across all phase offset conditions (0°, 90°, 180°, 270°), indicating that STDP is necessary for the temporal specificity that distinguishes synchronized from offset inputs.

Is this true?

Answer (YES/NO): NO